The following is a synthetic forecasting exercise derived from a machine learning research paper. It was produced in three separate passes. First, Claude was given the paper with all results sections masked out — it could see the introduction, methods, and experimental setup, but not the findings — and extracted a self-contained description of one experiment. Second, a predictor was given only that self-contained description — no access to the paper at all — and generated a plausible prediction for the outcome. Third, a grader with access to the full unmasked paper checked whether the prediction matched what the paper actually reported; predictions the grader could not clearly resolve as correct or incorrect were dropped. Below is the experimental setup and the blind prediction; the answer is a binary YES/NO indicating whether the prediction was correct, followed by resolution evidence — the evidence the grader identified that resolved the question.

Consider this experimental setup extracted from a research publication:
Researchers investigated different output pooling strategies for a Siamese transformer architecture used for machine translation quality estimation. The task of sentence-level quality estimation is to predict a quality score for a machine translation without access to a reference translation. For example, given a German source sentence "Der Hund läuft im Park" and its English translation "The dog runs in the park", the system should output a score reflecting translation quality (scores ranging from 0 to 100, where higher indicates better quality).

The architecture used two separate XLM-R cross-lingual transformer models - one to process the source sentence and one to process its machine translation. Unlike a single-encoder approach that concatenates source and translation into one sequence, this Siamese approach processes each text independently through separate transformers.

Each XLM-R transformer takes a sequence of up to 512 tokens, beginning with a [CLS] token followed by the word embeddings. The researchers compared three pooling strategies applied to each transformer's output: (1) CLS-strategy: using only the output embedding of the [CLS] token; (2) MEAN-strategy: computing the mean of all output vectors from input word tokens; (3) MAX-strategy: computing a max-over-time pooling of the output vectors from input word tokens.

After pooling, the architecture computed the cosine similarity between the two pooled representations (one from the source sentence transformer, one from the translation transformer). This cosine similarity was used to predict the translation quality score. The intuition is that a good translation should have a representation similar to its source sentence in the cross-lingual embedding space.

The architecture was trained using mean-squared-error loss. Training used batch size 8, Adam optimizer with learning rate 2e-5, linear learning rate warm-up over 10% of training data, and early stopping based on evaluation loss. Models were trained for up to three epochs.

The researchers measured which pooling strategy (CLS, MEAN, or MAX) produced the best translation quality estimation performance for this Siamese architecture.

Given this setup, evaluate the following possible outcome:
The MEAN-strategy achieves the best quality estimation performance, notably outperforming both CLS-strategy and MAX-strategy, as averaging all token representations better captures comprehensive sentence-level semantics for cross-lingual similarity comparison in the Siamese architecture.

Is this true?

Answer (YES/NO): YES